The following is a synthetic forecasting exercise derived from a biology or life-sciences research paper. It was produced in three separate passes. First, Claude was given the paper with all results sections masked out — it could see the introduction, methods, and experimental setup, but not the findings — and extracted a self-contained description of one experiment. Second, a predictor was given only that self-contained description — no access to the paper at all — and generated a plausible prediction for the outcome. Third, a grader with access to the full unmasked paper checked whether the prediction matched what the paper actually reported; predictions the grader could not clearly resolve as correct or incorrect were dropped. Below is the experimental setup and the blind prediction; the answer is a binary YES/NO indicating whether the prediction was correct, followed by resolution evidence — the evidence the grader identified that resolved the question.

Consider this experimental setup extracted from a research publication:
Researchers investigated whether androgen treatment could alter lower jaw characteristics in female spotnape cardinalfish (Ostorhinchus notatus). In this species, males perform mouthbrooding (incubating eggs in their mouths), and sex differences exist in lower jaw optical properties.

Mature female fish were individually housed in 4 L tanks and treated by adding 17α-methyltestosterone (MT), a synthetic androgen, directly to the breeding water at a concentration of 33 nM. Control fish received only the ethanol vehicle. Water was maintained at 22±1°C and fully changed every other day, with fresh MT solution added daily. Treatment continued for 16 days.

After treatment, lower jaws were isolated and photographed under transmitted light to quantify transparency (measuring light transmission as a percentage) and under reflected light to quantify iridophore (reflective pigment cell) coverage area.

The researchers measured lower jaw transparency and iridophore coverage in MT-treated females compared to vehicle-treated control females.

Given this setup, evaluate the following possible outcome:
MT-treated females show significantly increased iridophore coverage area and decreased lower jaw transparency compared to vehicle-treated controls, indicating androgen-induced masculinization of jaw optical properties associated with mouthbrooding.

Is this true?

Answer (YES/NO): NO